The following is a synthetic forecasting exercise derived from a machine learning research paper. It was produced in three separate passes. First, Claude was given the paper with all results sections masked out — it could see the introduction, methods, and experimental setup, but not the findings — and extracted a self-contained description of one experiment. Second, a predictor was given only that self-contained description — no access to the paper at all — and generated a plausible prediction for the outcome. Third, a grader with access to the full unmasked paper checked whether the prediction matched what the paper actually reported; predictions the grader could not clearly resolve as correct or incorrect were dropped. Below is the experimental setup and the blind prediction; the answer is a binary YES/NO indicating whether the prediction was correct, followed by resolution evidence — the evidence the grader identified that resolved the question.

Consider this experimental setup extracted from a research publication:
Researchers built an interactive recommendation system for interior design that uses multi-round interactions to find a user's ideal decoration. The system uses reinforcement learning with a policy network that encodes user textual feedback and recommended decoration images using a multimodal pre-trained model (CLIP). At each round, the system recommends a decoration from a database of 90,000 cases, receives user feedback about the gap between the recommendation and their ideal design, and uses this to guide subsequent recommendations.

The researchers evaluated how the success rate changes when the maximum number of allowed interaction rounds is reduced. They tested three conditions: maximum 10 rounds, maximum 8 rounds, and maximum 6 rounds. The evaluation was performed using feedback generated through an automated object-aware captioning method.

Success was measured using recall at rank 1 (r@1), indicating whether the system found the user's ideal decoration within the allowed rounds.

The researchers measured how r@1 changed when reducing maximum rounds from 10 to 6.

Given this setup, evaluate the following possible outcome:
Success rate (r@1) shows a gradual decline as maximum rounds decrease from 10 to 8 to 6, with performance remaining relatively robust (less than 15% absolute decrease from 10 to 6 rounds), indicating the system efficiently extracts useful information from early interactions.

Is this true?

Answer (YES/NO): NO